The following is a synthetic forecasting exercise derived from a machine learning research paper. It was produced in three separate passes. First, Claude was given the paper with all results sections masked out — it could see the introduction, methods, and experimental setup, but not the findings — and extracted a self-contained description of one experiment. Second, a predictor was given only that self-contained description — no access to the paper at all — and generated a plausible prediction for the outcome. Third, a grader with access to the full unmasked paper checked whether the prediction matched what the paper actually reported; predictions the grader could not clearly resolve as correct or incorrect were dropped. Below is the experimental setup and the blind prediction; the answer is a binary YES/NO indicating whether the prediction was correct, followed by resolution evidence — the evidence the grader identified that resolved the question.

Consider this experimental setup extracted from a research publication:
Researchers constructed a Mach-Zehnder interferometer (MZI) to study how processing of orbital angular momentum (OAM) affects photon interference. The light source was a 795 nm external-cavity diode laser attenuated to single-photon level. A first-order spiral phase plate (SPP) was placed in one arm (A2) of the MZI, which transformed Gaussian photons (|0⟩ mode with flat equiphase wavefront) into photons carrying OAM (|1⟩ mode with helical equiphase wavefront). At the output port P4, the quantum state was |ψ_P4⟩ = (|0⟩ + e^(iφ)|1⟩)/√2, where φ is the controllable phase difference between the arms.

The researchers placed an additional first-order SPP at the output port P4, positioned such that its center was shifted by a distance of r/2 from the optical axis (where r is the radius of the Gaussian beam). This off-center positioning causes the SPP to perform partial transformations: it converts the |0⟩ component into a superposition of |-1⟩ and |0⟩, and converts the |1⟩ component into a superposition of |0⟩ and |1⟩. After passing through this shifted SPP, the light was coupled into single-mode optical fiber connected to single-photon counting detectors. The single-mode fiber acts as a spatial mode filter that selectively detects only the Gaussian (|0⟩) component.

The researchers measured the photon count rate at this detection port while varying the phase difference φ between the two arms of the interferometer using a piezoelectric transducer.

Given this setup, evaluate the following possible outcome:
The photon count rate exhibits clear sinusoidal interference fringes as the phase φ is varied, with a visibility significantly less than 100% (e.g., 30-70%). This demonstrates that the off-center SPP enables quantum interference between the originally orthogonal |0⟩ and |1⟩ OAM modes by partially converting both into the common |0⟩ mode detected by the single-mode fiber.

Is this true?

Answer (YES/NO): NO